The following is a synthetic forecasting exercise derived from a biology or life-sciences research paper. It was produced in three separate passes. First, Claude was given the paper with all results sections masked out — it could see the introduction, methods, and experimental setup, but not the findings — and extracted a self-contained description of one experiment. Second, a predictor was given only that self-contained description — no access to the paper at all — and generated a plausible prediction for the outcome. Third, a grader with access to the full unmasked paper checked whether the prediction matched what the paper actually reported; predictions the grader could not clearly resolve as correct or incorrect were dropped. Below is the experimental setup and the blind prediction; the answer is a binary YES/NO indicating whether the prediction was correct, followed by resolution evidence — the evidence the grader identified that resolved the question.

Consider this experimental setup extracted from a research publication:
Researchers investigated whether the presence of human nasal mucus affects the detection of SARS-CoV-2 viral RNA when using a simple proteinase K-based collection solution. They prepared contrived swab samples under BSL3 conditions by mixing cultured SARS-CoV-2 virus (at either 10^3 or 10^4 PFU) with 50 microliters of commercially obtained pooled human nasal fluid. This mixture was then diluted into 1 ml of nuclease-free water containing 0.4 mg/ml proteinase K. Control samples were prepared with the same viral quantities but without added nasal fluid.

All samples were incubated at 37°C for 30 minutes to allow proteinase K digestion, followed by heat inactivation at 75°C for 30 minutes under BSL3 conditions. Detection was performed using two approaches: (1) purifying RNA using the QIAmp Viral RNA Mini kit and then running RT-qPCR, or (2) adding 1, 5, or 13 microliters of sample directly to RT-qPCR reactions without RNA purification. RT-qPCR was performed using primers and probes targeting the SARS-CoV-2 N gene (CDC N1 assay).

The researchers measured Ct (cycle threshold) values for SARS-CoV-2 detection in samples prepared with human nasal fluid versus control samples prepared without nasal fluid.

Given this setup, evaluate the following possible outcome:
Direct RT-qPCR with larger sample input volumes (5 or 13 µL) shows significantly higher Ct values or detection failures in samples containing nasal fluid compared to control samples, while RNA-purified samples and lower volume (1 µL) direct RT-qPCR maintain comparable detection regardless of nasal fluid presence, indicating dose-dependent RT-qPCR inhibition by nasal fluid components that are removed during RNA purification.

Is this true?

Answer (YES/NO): NO